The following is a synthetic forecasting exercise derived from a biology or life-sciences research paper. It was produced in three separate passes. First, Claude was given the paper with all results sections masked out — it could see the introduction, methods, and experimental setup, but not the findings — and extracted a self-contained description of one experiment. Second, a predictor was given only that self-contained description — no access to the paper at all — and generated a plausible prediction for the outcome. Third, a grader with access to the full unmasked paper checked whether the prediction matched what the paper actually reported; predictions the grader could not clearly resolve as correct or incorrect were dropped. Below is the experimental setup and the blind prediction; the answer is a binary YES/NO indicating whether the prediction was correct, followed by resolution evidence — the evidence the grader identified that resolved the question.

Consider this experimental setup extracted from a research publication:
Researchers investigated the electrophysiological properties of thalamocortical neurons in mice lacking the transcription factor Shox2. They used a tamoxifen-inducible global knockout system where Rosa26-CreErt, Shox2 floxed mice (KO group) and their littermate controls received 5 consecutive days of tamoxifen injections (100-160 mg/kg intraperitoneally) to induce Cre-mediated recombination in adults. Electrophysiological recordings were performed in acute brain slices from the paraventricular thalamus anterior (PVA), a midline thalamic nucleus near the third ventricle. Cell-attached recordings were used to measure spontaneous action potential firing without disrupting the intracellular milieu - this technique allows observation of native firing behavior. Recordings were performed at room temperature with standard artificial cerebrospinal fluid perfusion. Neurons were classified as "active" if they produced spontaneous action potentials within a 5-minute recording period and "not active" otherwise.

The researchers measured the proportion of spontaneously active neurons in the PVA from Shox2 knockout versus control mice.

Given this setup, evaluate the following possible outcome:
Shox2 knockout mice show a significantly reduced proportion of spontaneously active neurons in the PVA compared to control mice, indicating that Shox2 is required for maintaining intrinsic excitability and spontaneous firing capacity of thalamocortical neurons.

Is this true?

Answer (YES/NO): YES